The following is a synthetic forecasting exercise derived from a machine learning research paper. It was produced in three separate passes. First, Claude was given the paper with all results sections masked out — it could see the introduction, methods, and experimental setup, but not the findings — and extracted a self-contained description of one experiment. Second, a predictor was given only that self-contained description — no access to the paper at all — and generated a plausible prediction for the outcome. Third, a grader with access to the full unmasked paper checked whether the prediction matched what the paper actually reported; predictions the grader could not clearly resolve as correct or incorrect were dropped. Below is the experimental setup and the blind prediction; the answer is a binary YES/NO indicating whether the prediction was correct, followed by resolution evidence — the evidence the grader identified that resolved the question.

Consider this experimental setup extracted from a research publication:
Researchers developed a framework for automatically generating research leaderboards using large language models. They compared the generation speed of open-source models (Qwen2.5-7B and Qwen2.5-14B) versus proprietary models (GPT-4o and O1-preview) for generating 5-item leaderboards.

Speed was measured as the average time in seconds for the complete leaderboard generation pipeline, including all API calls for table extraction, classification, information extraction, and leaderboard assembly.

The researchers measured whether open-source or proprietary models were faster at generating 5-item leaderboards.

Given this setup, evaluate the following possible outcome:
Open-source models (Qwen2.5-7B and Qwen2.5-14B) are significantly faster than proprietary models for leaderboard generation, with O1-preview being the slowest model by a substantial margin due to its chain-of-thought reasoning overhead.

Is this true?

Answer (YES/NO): NO